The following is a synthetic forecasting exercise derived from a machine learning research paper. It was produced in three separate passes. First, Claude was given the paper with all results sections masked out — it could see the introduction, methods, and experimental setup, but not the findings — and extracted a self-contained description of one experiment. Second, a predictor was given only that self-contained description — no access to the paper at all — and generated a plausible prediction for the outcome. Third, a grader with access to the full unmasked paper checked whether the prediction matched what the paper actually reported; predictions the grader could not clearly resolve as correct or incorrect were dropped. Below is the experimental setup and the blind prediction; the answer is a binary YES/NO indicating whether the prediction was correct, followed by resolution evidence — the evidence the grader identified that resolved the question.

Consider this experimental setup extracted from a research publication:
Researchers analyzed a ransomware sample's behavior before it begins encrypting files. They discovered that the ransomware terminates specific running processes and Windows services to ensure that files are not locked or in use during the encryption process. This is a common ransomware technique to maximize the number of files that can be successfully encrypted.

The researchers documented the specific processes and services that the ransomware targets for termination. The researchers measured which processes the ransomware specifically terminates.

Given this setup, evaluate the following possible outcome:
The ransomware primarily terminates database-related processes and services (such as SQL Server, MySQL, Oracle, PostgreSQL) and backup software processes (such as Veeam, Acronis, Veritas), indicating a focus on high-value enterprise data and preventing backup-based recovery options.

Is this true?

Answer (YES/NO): NO